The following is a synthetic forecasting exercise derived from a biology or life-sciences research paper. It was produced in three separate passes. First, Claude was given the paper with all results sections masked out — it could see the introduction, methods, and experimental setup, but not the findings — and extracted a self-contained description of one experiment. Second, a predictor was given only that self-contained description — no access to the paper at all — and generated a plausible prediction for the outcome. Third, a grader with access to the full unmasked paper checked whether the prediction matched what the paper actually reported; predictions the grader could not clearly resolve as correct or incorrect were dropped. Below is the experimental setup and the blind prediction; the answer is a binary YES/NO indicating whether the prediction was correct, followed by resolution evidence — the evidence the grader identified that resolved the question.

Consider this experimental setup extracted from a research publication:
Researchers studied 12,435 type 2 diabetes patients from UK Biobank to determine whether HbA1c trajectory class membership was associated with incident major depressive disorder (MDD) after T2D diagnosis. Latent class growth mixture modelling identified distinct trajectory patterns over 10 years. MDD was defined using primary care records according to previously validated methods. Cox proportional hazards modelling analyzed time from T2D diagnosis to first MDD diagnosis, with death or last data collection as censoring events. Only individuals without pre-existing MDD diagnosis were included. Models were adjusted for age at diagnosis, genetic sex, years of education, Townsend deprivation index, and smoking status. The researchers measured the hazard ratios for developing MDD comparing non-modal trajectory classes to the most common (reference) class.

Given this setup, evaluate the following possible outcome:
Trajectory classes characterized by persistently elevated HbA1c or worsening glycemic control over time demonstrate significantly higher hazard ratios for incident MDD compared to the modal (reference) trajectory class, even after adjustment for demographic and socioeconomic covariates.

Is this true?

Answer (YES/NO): NO